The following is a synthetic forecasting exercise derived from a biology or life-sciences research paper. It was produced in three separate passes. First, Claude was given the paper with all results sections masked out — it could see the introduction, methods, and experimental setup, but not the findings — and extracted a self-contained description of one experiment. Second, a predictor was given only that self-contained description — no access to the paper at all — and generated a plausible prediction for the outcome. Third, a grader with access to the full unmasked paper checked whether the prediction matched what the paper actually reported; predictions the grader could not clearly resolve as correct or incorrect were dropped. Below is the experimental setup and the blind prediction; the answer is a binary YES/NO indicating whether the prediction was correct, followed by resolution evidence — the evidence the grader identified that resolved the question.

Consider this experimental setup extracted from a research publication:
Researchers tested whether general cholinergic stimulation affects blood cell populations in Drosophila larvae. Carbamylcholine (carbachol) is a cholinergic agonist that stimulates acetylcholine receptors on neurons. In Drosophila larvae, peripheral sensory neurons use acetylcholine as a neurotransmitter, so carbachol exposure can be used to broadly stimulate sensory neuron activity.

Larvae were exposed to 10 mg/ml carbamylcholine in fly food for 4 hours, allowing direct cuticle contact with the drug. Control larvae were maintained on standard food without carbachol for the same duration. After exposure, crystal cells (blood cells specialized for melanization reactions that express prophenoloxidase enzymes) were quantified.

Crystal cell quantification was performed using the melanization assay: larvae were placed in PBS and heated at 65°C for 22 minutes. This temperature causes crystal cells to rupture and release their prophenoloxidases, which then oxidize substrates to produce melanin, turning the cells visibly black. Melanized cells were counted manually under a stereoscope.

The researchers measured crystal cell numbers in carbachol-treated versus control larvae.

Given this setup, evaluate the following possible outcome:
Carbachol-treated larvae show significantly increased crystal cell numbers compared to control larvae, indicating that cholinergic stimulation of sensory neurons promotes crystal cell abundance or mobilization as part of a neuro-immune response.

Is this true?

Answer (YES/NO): NO